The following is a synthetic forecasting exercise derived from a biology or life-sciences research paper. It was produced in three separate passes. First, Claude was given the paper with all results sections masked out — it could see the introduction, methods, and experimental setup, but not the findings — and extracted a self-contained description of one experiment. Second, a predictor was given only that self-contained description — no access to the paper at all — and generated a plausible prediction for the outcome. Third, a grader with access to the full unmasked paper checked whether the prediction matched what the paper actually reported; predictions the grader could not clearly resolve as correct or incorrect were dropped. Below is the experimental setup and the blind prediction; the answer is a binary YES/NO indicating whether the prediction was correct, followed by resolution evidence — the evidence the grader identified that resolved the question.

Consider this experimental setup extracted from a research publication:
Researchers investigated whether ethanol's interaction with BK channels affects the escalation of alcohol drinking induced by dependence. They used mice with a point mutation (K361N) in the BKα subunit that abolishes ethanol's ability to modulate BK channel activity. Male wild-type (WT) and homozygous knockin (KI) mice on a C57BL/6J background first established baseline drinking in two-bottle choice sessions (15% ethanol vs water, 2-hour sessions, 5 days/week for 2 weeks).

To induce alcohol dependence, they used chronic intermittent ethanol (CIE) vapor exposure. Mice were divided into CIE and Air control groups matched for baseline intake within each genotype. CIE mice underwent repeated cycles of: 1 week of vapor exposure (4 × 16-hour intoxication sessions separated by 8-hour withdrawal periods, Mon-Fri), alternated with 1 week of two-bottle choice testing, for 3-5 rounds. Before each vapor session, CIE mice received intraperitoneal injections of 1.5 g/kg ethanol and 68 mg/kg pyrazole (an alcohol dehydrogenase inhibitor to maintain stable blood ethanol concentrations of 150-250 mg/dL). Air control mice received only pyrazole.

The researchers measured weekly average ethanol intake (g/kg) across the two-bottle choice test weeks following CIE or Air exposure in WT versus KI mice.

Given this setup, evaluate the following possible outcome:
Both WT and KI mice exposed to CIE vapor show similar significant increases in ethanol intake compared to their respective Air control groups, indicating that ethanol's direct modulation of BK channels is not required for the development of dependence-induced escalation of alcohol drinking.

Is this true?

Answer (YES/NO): NO